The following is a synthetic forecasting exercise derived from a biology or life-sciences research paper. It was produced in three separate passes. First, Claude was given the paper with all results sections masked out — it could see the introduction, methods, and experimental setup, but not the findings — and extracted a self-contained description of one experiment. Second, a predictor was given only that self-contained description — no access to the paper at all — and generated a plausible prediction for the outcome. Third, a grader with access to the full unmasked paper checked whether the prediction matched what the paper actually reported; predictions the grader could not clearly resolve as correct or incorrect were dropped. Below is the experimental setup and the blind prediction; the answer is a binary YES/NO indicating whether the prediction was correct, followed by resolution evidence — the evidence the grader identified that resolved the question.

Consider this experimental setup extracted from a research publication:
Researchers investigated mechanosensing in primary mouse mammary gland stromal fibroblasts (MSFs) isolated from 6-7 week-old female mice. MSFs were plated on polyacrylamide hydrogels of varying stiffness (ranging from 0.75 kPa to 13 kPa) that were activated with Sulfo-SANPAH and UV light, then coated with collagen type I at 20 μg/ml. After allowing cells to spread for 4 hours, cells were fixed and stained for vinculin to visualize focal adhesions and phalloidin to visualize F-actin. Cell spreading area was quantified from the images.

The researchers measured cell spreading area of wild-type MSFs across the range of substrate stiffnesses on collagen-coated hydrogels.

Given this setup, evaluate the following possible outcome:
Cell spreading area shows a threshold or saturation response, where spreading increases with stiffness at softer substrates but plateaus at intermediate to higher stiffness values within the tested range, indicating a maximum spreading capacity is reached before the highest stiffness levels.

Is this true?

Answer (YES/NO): NO